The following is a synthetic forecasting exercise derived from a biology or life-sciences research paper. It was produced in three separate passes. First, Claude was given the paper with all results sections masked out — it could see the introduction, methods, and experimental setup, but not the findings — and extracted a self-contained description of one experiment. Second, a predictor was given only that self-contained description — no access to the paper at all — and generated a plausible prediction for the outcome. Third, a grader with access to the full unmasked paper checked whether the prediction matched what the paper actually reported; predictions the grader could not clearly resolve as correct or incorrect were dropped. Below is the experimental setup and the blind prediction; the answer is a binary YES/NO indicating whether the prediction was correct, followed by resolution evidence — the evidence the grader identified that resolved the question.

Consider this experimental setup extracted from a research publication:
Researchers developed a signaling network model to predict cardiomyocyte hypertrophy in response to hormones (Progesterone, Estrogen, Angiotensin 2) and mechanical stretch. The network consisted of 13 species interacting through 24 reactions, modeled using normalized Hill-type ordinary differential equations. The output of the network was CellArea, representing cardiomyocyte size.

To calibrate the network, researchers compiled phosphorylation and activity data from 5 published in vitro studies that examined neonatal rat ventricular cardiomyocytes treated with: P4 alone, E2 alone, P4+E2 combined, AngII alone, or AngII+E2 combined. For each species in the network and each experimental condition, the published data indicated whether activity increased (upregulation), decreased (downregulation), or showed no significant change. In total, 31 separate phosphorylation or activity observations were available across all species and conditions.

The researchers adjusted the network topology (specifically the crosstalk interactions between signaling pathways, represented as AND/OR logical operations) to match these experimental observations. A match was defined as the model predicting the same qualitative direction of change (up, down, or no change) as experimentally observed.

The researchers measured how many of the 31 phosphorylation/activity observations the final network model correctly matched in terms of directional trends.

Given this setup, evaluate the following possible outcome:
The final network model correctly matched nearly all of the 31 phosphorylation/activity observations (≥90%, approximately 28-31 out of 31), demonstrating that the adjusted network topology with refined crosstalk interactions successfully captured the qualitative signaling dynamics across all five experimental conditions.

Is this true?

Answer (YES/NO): YES